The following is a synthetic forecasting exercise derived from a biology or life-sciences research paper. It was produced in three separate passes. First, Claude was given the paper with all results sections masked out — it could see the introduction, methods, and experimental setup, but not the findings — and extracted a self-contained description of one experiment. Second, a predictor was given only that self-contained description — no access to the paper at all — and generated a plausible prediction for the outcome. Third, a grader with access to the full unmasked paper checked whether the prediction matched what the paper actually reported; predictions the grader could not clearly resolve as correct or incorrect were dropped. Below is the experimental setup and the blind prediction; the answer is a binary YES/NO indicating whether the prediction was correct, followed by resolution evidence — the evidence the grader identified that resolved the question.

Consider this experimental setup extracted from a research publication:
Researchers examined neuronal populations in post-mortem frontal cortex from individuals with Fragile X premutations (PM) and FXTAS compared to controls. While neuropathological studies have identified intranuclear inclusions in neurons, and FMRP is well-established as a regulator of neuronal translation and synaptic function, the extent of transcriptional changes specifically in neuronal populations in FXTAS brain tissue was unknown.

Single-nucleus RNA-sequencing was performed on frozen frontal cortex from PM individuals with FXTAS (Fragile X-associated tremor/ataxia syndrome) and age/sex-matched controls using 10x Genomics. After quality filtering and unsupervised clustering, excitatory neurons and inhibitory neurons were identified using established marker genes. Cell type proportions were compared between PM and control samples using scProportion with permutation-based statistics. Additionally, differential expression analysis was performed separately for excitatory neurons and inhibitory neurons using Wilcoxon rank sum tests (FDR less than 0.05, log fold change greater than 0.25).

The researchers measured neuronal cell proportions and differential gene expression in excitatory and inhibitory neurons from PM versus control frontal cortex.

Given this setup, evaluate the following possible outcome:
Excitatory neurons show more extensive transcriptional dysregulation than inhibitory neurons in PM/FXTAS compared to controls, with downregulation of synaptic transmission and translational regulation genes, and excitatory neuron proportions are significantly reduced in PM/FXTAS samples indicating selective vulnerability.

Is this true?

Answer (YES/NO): NO